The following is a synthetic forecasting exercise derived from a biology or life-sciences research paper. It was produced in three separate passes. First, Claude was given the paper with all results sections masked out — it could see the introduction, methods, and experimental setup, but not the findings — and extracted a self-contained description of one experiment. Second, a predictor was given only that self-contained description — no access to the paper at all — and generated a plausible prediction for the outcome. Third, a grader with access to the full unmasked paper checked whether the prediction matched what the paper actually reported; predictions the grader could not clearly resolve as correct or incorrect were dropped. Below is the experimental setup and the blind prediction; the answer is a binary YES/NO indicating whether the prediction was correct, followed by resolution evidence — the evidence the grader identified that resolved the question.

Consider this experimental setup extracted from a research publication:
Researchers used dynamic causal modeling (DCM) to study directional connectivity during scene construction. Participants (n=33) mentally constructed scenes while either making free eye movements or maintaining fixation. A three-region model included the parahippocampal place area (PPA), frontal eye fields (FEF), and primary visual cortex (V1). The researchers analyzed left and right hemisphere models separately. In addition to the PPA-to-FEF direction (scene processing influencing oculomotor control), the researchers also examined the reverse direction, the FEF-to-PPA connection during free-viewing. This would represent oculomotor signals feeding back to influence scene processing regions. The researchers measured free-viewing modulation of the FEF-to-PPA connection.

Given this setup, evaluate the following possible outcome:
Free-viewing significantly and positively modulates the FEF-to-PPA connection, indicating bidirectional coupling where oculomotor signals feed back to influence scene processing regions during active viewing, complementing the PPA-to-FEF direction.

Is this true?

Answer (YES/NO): YES